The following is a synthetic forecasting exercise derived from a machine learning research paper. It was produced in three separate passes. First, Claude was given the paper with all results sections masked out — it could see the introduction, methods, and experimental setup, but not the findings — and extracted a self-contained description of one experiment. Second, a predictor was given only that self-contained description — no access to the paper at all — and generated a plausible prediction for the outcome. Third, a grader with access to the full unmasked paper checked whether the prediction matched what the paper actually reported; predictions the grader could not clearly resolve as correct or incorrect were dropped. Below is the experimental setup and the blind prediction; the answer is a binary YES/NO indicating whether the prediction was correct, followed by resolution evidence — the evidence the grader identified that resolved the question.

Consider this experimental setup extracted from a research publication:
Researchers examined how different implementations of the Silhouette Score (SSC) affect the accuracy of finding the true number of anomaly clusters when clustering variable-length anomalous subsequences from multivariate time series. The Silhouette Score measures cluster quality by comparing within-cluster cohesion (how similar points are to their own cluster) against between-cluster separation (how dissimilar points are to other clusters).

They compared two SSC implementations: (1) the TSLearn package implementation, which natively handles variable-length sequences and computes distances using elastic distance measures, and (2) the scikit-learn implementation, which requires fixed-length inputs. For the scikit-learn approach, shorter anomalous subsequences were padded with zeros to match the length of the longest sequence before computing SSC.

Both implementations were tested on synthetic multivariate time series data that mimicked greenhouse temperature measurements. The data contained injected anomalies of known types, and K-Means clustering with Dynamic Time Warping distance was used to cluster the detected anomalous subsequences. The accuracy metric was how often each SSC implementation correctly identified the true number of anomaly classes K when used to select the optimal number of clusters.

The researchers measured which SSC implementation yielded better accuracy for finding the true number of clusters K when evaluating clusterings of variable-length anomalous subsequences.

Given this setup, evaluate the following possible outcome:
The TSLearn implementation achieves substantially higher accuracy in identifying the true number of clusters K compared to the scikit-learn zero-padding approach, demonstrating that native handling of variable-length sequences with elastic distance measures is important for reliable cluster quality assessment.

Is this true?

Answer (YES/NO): NO